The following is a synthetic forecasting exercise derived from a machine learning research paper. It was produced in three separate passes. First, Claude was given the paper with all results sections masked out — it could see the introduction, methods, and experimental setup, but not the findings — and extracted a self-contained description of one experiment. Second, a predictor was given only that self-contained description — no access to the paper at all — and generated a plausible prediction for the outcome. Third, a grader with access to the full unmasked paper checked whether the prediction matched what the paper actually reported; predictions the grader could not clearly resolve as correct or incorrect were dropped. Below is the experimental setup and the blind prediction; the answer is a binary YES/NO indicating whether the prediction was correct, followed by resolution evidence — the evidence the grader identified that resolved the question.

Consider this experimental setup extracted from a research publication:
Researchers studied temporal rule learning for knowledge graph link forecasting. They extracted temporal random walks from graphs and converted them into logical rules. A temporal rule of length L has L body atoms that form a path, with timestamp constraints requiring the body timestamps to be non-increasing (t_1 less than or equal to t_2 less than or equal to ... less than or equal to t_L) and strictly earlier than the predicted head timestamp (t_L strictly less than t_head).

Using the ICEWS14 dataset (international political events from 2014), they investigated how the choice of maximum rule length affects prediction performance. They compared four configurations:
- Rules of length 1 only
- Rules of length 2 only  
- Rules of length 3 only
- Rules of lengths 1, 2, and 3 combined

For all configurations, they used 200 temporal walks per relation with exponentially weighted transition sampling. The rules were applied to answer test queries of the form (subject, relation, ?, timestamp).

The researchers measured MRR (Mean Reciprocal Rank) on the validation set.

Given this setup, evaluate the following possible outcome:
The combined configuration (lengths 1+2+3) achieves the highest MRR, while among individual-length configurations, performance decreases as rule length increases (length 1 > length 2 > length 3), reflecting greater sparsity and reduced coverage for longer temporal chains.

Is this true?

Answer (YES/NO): NO